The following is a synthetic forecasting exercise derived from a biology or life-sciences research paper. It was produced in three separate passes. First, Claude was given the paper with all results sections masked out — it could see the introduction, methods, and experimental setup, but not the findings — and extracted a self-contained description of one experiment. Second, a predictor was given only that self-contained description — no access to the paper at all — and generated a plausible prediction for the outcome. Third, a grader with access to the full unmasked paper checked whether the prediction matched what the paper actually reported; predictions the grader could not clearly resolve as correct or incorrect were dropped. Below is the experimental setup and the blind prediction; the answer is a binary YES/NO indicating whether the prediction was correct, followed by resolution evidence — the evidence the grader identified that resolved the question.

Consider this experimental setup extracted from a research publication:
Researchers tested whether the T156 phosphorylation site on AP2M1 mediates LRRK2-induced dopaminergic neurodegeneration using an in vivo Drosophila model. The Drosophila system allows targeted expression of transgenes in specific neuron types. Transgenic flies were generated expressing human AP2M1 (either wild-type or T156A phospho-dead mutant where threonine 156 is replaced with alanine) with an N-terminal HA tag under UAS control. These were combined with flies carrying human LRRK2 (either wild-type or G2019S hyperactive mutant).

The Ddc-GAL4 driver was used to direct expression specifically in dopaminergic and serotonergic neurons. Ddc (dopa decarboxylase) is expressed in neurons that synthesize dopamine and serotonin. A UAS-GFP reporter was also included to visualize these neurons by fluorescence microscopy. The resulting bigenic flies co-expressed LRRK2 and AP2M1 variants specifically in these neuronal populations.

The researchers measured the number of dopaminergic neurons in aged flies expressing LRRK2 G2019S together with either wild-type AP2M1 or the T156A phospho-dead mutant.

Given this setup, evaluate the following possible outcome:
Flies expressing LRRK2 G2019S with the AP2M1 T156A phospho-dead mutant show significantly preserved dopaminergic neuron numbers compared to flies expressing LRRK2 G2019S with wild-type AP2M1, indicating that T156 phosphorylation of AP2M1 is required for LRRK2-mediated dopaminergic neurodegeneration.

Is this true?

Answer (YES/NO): YES